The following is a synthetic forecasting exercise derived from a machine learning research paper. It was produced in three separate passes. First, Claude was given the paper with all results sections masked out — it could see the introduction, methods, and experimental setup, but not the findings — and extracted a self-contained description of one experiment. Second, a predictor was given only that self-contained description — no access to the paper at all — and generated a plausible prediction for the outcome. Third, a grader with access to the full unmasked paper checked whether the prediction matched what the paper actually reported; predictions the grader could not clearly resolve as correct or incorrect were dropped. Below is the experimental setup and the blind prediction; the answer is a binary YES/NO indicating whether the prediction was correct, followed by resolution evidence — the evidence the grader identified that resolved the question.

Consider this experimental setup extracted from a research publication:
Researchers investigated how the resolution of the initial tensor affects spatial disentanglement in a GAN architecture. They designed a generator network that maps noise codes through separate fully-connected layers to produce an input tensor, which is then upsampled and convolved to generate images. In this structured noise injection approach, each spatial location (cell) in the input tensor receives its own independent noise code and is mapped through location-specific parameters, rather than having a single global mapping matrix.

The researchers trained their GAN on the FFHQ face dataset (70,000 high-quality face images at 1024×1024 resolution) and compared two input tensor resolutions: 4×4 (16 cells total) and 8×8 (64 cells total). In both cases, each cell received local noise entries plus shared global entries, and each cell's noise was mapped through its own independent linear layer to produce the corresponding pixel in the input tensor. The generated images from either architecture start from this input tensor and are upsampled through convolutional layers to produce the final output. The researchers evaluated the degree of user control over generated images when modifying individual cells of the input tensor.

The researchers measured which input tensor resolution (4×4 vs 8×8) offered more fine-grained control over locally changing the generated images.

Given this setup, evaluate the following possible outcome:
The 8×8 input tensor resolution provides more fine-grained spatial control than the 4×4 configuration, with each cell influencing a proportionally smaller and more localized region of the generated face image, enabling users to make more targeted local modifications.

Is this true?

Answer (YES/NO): YES